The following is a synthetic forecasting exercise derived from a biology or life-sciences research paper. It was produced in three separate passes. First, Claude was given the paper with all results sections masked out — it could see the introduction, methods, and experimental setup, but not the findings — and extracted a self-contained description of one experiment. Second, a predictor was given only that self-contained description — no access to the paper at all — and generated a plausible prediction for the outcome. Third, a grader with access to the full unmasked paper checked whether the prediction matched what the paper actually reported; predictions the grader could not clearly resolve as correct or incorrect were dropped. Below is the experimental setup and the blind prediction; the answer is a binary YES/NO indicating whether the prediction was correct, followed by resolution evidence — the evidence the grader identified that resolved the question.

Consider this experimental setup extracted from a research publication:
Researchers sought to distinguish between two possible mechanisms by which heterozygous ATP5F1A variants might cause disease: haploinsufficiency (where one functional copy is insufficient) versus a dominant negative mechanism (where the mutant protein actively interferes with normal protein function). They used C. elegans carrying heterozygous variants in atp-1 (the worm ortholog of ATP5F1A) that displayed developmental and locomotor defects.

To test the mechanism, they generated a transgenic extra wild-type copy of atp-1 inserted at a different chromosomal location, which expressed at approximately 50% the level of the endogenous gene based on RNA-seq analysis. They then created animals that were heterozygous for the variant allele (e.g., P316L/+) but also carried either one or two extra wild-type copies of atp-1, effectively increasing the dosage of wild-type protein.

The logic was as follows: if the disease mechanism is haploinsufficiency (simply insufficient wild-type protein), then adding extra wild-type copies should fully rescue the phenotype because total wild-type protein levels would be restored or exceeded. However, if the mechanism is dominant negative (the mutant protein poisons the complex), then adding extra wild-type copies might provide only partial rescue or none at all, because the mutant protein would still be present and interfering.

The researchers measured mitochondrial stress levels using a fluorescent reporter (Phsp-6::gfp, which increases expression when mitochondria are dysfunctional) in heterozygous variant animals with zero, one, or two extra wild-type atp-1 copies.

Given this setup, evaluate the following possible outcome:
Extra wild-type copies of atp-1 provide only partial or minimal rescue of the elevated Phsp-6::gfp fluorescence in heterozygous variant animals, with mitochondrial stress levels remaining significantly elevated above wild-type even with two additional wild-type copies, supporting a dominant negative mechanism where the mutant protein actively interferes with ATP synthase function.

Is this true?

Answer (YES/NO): NO